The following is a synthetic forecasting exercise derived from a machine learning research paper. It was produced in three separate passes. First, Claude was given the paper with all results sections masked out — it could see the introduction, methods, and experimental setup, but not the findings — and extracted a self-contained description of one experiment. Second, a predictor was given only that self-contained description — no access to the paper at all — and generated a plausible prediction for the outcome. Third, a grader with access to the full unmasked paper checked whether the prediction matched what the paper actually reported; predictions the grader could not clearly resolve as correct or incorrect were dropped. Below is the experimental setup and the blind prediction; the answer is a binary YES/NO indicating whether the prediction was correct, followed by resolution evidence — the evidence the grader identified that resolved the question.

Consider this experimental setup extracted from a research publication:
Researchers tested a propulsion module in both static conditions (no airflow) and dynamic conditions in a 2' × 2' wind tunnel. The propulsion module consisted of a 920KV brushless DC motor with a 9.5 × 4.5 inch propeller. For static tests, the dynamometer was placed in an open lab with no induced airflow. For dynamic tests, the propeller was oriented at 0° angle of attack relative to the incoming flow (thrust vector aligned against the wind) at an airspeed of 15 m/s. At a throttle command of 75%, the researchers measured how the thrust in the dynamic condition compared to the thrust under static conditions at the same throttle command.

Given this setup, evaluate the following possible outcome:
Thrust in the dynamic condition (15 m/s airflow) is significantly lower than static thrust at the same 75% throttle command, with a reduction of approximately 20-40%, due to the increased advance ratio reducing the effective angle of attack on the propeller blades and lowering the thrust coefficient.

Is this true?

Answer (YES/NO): NO